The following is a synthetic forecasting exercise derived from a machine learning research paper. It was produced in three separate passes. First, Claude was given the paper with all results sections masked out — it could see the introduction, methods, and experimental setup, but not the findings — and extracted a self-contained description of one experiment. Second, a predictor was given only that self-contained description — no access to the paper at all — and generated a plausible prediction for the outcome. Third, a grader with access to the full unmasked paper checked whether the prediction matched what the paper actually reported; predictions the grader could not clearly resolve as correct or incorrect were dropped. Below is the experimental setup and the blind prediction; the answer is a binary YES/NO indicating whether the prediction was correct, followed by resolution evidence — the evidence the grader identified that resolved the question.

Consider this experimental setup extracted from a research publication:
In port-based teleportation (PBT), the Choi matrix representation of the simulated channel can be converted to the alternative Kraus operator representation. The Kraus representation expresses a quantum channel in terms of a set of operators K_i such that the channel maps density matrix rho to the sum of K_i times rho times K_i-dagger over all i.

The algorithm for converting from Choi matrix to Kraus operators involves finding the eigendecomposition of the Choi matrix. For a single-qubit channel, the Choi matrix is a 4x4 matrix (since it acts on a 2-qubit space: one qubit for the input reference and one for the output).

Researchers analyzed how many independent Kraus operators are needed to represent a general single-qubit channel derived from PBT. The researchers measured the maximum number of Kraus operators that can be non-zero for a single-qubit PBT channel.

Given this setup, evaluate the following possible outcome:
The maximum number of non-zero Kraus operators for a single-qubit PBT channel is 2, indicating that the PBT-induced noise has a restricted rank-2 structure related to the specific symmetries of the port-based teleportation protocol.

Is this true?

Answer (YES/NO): NO